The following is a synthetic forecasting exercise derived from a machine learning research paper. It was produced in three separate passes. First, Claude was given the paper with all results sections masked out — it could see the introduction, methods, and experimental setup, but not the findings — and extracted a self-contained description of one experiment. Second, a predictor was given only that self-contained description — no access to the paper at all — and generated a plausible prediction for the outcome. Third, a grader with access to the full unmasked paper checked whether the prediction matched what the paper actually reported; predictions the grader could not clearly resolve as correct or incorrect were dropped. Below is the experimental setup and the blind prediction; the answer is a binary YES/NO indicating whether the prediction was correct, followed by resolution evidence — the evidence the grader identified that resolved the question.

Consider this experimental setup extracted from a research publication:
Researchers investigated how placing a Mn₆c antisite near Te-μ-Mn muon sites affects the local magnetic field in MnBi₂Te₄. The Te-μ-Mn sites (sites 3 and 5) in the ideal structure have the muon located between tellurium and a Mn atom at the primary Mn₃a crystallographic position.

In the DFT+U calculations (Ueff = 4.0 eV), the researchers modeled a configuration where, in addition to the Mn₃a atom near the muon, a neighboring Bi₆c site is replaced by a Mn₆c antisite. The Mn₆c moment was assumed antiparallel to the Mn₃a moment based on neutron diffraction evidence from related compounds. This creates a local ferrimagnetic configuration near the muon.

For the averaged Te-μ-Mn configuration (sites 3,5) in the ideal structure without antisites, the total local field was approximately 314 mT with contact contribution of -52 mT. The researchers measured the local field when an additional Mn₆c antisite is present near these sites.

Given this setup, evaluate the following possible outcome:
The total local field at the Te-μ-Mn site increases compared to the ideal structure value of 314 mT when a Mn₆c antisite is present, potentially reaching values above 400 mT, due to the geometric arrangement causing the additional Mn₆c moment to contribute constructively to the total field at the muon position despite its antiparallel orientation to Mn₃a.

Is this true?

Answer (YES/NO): NO